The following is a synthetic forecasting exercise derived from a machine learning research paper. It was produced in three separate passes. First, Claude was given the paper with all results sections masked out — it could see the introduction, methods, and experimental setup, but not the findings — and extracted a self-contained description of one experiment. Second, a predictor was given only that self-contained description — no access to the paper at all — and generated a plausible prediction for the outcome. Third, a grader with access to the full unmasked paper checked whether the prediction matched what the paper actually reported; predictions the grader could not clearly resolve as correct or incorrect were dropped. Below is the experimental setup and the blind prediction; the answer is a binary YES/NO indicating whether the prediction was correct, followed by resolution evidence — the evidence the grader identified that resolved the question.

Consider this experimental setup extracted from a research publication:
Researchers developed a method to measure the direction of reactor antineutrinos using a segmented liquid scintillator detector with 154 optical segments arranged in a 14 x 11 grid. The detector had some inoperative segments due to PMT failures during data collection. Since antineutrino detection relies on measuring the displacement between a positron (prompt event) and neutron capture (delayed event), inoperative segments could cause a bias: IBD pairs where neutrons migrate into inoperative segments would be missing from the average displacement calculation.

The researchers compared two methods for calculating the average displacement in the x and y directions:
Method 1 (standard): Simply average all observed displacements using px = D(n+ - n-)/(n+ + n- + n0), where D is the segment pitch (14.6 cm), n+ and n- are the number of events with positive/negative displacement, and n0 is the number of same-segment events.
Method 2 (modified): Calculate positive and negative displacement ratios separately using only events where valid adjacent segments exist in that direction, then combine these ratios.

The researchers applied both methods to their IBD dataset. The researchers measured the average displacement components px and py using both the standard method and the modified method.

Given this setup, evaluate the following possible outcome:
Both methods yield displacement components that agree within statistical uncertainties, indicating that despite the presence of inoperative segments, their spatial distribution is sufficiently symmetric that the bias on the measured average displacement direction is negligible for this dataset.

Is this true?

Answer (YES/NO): NO